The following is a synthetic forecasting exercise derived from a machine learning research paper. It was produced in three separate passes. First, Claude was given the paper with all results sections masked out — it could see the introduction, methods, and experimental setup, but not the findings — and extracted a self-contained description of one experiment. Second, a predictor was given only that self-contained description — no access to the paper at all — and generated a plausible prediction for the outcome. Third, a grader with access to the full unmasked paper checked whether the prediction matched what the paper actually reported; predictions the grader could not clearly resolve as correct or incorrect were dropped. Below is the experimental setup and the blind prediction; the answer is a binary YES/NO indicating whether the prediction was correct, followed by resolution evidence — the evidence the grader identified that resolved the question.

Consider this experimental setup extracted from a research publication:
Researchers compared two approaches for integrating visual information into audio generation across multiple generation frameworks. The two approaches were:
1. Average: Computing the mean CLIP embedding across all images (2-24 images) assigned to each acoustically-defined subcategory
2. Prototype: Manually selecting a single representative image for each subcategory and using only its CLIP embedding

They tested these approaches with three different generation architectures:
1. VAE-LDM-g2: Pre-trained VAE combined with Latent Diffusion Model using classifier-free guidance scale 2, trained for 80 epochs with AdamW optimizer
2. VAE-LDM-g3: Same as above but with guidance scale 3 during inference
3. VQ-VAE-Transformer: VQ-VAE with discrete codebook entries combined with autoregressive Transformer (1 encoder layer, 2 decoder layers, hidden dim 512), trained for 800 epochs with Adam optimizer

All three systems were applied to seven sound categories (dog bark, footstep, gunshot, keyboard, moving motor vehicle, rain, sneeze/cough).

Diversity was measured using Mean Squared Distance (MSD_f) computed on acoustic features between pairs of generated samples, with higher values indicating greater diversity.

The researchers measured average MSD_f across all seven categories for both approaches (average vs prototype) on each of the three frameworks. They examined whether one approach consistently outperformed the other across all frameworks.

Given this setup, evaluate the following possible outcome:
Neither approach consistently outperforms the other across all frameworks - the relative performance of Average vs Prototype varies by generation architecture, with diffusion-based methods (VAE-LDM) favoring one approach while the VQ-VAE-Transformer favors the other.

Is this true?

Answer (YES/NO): NO